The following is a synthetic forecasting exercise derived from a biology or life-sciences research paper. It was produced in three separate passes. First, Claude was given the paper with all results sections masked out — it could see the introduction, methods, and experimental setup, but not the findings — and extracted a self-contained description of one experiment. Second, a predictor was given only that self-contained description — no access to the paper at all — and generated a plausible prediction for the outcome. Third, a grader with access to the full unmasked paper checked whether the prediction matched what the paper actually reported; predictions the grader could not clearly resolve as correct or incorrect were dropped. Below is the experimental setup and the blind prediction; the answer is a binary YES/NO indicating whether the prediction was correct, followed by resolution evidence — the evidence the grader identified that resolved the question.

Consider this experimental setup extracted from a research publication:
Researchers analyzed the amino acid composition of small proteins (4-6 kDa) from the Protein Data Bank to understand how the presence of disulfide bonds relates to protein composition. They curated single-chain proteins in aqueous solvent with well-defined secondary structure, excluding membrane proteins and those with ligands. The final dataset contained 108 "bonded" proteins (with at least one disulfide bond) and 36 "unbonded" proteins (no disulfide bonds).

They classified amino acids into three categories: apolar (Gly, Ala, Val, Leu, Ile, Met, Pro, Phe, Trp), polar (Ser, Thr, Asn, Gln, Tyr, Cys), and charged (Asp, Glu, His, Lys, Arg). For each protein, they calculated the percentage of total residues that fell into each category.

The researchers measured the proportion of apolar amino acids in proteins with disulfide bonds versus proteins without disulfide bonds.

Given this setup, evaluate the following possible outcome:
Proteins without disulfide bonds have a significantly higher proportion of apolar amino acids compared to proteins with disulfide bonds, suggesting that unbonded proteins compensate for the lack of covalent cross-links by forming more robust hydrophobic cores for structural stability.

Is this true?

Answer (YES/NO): YES